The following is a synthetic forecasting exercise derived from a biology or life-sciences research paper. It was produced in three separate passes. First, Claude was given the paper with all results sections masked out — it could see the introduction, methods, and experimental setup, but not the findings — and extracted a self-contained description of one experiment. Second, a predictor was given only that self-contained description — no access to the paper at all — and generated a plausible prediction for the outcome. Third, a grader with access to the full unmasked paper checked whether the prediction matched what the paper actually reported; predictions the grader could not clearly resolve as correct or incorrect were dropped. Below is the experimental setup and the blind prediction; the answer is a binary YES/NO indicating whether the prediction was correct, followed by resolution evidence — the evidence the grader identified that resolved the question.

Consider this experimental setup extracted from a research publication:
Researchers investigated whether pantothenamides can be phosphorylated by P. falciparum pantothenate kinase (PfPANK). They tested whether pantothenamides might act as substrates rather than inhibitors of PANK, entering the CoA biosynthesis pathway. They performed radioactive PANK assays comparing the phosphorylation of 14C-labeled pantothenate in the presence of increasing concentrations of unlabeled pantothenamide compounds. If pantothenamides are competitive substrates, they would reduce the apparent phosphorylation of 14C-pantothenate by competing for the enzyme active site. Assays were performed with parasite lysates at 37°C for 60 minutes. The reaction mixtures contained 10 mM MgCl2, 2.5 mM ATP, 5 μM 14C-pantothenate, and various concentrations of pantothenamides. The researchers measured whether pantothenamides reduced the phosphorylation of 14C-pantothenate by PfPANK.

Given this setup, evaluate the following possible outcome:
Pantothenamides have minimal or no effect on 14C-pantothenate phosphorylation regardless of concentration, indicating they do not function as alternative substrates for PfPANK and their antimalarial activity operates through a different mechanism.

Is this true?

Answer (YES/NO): NO